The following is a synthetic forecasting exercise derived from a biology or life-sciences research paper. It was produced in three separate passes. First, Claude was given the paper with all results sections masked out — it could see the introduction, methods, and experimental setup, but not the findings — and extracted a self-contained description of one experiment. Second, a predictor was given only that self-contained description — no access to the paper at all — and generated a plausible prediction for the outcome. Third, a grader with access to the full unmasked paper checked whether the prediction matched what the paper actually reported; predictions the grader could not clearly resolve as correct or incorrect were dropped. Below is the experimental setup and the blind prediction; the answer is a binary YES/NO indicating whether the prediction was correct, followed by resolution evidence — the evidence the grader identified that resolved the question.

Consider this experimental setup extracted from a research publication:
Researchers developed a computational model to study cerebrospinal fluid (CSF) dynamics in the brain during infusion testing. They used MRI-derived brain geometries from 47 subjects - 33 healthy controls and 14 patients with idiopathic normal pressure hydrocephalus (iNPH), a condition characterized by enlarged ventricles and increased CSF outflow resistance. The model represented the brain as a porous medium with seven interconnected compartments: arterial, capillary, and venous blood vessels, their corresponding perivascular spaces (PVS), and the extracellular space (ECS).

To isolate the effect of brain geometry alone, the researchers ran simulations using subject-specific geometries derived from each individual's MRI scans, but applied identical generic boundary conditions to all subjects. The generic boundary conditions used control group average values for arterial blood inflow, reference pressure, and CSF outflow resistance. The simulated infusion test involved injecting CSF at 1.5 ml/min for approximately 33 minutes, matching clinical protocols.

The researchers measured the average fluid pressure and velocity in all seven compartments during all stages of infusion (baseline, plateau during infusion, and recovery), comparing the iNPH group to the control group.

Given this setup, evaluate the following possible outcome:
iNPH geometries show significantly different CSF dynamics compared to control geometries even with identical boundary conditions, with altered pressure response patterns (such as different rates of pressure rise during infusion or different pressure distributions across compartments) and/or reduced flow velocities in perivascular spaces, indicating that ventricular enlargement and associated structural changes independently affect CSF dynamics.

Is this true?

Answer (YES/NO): NO